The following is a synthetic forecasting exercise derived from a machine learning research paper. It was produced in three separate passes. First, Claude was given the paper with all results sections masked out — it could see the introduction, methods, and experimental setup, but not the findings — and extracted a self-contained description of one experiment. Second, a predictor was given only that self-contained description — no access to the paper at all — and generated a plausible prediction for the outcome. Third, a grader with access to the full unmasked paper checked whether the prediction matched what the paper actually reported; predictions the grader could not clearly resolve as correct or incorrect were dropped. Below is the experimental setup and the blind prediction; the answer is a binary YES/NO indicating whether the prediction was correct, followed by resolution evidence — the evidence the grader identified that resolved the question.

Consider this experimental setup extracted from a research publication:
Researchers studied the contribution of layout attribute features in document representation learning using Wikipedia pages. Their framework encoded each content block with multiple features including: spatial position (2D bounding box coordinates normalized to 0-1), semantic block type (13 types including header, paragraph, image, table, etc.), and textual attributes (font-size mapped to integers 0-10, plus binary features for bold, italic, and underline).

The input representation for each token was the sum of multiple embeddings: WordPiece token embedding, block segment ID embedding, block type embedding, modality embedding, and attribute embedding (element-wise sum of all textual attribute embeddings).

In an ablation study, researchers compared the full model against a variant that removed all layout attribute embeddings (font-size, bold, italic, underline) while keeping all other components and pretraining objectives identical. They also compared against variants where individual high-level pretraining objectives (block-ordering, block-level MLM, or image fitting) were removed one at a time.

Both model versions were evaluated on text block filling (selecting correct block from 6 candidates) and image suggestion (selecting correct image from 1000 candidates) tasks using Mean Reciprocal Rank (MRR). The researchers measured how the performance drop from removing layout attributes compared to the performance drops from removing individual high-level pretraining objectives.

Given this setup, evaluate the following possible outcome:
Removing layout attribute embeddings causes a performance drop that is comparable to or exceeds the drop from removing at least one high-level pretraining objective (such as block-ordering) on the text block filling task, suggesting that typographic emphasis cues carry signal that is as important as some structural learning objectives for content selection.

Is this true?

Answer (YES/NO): NO